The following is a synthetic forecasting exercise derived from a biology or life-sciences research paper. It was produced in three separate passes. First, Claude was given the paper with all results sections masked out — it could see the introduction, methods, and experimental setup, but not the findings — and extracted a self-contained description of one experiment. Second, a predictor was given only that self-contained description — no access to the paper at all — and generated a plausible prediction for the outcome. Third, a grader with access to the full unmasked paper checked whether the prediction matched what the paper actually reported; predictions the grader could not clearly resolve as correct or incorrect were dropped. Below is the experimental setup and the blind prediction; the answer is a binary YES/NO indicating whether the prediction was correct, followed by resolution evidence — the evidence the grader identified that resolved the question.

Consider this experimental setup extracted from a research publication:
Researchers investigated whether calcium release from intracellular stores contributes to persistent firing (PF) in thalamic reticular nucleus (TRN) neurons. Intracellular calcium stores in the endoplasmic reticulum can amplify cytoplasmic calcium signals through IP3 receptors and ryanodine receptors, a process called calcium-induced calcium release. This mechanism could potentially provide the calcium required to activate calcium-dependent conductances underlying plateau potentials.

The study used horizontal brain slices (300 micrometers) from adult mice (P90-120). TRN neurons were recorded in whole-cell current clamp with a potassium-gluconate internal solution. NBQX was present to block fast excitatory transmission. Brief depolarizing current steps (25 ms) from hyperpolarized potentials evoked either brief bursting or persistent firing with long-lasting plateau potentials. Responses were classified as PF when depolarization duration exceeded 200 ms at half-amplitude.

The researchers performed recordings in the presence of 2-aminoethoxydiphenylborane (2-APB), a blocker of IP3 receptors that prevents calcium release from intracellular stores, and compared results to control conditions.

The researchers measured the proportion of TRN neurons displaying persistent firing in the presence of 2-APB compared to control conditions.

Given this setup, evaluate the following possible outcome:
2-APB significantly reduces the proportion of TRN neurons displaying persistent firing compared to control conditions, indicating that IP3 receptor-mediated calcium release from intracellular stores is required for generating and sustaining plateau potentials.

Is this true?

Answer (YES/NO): NO